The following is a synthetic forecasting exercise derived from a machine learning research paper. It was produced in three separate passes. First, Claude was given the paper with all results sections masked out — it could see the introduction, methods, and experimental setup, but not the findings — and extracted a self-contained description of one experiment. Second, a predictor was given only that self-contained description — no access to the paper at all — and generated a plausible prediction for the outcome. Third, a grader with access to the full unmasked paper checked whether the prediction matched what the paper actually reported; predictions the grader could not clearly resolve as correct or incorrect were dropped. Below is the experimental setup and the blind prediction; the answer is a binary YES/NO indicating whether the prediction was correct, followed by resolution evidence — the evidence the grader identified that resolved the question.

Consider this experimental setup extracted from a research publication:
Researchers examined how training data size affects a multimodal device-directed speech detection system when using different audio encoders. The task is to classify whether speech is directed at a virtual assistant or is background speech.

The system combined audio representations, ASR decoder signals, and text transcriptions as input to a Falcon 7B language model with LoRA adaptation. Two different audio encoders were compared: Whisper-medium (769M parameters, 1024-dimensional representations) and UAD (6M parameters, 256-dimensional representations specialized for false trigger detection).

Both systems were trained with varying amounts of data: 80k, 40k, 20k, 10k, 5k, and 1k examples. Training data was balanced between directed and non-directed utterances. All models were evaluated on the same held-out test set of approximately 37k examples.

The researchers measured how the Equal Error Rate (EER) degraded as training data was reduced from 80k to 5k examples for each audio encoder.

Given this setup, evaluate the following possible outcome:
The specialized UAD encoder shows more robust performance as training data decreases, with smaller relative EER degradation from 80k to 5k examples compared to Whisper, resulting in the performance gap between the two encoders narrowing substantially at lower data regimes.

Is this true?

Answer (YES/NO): NO